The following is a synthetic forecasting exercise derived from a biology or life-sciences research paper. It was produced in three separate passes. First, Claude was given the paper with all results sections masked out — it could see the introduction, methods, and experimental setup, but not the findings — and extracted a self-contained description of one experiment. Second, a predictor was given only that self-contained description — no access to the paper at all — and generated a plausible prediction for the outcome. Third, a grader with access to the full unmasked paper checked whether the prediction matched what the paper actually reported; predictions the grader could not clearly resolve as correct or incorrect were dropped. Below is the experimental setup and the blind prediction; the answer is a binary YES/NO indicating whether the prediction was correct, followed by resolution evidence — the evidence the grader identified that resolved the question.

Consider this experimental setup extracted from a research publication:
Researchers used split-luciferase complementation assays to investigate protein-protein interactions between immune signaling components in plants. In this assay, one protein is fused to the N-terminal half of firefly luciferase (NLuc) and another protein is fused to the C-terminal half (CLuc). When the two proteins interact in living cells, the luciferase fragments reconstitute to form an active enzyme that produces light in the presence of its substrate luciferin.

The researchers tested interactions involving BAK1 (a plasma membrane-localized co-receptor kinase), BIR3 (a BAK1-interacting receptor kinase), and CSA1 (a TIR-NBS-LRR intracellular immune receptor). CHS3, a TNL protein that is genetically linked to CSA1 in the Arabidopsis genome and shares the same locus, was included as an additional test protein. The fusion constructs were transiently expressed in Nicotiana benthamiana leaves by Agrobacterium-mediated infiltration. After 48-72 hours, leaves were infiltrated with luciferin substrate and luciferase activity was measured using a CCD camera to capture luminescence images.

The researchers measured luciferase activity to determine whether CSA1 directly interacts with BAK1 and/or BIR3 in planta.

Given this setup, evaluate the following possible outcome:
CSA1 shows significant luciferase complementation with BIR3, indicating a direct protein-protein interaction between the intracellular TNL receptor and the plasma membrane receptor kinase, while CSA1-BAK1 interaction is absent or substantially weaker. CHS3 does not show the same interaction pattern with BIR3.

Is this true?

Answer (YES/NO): YES